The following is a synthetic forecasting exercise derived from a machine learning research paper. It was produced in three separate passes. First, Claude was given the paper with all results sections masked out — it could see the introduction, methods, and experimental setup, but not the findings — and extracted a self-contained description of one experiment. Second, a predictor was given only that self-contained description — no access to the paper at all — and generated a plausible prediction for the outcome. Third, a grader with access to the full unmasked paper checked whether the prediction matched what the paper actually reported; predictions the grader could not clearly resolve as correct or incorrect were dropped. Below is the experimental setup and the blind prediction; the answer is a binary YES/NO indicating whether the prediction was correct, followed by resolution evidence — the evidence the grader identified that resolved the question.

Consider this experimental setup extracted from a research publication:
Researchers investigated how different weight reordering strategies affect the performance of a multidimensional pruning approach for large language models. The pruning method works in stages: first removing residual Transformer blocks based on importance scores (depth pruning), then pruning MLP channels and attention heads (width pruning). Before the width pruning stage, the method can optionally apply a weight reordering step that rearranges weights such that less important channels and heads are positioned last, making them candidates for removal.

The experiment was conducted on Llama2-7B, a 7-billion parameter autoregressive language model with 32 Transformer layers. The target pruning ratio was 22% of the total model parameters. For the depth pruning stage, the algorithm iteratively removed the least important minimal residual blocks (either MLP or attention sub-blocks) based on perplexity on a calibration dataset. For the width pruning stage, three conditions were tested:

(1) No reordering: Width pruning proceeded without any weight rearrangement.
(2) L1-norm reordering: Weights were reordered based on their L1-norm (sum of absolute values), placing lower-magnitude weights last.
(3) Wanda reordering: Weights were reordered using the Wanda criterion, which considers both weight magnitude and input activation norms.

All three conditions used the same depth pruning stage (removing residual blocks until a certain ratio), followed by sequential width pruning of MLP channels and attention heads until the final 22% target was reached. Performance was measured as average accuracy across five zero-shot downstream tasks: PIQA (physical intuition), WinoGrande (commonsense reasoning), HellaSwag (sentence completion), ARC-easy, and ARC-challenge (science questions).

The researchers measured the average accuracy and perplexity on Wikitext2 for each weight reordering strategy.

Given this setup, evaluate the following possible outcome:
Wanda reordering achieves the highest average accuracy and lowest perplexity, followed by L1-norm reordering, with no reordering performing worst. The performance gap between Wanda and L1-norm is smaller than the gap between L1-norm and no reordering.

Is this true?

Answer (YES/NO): NO